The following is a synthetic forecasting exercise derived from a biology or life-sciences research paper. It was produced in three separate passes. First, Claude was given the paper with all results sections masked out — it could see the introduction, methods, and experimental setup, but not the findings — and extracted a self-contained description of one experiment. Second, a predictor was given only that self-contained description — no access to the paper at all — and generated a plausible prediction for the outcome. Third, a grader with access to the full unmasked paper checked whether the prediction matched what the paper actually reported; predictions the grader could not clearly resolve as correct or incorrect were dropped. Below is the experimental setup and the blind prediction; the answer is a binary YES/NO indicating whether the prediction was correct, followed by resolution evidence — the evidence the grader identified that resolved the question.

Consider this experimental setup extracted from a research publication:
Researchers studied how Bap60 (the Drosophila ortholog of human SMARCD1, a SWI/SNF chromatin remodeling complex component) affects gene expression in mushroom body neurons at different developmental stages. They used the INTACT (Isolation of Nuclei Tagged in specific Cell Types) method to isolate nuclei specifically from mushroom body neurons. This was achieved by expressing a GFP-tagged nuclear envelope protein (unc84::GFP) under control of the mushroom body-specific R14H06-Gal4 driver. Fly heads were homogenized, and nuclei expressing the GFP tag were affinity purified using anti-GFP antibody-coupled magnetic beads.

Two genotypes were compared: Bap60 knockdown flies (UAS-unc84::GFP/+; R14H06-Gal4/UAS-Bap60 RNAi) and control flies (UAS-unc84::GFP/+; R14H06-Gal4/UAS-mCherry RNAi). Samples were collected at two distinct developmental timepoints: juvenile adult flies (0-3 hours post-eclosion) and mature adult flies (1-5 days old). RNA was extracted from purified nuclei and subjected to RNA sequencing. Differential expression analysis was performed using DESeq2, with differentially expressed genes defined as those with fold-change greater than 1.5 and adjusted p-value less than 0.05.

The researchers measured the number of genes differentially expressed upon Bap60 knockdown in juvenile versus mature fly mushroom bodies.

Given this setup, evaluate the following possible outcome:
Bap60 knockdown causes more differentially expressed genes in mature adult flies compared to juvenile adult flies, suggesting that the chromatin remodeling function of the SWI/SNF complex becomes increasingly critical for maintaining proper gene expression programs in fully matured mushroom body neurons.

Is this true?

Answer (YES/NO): NO